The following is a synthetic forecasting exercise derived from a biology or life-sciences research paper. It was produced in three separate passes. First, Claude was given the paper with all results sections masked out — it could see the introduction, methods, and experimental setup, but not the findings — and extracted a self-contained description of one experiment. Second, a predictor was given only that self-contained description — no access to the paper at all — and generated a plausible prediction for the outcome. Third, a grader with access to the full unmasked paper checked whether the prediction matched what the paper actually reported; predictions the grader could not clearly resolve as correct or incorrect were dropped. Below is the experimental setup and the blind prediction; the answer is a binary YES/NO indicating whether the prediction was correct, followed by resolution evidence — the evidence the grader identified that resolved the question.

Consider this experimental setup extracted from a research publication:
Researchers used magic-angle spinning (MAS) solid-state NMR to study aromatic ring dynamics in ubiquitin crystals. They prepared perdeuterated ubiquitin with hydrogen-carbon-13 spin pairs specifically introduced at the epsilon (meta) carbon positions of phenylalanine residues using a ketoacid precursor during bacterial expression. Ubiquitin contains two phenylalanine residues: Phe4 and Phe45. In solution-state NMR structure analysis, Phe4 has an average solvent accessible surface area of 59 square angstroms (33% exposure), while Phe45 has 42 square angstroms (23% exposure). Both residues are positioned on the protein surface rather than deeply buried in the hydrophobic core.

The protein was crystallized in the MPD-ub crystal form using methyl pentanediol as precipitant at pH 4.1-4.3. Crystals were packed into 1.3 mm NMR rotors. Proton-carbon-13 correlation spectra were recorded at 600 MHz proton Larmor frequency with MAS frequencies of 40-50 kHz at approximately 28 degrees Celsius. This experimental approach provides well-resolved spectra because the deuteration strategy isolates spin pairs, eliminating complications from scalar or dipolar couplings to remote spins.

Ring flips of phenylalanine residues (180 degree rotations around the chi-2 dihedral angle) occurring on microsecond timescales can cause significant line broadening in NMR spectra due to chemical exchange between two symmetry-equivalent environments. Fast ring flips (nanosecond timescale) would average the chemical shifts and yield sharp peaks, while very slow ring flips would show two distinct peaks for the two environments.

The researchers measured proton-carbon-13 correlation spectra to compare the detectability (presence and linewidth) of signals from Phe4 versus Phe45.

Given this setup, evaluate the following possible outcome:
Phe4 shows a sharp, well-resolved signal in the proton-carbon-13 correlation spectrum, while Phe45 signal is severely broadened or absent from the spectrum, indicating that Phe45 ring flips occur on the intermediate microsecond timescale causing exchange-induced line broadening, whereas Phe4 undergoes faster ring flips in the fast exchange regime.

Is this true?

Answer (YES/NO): YES